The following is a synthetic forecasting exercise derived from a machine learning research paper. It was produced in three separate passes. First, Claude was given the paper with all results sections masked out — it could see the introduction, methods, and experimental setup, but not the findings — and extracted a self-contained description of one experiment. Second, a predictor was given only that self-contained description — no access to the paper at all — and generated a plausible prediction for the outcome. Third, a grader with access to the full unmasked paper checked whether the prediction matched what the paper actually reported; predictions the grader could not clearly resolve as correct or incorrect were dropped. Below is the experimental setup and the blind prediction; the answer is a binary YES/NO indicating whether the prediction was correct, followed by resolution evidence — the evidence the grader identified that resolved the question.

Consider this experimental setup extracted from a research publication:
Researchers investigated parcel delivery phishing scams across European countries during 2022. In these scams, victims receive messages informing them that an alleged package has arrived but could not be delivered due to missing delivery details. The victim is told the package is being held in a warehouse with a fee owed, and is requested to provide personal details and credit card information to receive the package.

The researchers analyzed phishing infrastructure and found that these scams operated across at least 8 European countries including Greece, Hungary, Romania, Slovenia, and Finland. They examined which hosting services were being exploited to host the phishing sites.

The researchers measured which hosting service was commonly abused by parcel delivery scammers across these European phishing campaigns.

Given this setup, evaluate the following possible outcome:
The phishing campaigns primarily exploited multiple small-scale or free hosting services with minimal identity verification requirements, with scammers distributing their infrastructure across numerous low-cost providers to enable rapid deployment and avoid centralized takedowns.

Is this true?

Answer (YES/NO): NO